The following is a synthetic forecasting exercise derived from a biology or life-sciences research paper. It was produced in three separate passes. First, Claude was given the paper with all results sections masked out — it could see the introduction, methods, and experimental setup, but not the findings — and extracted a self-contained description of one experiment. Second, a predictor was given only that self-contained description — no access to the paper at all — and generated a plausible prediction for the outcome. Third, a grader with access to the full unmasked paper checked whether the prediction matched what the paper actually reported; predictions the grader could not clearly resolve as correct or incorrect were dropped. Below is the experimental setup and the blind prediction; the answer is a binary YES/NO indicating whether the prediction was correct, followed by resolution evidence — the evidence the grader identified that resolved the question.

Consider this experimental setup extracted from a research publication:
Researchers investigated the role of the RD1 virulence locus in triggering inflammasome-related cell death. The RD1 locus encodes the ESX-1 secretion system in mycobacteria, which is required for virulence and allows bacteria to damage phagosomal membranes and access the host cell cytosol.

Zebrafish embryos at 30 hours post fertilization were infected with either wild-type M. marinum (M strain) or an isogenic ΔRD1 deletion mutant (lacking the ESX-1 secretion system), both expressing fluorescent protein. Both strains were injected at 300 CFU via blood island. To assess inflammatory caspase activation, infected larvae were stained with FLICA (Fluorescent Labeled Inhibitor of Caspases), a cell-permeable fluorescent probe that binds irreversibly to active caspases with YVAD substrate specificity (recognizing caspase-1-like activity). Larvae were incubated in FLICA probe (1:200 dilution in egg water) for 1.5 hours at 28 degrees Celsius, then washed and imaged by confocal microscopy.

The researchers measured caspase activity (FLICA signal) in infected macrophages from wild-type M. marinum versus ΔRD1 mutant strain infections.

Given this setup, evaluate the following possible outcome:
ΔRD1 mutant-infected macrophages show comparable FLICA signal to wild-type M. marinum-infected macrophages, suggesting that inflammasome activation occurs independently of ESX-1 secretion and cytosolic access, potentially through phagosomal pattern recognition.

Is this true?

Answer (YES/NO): NO